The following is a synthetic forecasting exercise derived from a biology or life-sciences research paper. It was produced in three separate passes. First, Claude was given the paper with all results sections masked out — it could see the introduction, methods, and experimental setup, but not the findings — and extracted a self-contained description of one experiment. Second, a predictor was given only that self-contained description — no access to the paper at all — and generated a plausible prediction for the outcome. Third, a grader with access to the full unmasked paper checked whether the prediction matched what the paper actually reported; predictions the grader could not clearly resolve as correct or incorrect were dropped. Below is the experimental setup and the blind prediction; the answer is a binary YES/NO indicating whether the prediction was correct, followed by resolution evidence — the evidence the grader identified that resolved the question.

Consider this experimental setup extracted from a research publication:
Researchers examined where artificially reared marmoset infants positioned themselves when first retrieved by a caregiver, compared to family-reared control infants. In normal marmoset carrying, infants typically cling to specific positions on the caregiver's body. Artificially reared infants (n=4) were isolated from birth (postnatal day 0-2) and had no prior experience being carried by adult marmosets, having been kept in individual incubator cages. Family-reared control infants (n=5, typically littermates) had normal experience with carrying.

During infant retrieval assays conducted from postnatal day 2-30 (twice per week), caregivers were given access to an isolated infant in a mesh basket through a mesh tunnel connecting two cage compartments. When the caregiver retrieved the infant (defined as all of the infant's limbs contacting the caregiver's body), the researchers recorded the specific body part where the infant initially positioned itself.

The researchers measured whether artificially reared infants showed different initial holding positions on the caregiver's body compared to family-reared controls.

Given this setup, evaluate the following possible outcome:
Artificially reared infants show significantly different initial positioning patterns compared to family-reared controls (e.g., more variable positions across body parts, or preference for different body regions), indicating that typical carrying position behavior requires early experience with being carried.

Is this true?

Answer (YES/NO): YES